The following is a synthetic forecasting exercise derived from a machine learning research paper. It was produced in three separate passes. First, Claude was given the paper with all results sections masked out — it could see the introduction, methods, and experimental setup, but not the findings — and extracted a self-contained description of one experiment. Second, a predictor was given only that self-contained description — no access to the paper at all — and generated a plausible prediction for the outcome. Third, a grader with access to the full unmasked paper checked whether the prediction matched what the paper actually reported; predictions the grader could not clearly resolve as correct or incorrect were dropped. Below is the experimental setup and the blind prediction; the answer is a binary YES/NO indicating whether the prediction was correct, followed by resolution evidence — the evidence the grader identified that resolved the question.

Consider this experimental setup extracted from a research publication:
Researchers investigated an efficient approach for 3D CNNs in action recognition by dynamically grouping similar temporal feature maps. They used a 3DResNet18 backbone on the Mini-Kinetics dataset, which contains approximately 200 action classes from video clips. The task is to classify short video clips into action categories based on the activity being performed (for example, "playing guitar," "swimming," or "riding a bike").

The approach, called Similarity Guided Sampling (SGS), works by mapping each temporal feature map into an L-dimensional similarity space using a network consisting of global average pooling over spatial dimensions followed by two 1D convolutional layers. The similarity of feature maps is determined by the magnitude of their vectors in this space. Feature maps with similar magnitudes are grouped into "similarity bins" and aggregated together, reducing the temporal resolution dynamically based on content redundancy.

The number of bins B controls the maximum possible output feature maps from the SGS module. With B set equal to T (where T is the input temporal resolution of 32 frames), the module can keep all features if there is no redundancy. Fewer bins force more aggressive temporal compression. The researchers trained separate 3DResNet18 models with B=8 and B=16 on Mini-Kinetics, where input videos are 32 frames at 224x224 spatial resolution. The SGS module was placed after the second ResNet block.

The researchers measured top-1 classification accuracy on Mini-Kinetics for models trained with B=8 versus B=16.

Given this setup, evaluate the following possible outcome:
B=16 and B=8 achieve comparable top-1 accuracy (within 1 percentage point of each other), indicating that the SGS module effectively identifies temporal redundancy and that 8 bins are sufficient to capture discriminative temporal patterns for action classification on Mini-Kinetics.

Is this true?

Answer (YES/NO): YES